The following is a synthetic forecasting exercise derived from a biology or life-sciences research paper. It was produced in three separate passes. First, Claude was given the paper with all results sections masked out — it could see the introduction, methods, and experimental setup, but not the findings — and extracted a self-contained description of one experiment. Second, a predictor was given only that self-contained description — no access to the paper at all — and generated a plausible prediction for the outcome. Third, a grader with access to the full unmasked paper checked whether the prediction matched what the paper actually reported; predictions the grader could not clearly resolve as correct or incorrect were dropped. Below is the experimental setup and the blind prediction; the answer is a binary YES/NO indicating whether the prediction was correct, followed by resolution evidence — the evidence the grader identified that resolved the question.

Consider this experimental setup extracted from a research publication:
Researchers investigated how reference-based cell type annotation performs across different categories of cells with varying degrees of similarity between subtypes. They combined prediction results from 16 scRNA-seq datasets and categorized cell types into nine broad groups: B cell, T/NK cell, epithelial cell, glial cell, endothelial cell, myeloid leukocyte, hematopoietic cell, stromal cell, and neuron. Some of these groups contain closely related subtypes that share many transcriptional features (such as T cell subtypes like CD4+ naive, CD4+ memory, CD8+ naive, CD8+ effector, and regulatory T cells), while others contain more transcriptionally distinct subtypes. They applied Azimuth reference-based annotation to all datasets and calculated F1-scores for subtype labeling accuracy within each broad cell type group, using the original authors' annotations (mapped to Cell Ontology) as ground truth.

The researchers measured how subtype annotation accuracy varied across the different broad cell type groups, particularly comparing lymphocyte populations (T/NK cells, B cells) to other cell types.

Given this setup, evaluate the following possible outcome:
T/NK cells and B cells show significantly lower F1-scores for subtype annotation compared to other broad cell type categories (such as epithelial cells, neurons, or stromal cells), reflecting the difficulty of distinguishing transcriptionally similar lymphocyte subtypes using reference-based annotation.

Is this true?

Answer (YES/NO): YES